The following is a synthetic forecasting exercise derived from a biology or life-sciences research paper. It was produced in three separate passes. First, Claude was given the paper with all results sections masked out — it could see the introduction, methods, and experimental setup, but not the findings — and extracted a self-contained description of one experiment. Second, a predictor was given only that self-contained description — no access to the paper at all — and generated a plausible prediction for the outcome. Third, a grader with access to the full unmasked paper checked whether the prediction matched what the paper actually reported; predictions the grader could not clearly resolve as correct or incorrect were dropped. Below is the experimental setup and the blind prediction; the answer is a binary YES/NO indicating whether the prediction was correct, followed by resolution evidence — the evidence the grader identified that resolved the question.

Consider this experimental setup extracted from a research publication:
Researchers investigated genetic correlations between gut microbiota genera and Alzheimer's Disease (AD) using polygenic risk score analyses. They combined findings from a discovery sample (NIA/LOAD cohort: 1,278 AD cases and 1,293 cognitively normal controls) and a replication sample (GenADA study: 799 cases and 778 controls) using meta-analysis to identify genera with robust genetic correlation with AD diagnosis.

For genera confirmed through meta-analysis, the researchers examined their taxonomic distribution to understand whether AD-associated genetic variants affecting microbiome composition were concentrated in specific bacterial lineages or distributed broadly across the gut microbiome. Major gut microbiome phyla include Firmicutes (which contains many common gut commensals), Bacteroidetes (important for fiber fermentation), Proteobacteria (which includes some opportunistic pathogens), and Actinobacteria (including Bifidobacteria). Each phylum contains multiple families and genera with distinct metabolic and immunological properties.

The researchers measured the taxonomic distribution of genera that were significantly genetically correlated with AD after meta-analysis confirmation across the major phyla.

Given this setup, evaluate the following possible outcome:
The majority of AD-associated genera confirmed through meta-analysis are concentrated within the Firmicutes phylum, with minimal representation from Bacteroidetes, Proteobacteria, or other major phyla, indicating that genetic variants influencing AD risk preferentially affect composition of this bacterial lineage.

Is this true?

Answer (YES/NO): NO